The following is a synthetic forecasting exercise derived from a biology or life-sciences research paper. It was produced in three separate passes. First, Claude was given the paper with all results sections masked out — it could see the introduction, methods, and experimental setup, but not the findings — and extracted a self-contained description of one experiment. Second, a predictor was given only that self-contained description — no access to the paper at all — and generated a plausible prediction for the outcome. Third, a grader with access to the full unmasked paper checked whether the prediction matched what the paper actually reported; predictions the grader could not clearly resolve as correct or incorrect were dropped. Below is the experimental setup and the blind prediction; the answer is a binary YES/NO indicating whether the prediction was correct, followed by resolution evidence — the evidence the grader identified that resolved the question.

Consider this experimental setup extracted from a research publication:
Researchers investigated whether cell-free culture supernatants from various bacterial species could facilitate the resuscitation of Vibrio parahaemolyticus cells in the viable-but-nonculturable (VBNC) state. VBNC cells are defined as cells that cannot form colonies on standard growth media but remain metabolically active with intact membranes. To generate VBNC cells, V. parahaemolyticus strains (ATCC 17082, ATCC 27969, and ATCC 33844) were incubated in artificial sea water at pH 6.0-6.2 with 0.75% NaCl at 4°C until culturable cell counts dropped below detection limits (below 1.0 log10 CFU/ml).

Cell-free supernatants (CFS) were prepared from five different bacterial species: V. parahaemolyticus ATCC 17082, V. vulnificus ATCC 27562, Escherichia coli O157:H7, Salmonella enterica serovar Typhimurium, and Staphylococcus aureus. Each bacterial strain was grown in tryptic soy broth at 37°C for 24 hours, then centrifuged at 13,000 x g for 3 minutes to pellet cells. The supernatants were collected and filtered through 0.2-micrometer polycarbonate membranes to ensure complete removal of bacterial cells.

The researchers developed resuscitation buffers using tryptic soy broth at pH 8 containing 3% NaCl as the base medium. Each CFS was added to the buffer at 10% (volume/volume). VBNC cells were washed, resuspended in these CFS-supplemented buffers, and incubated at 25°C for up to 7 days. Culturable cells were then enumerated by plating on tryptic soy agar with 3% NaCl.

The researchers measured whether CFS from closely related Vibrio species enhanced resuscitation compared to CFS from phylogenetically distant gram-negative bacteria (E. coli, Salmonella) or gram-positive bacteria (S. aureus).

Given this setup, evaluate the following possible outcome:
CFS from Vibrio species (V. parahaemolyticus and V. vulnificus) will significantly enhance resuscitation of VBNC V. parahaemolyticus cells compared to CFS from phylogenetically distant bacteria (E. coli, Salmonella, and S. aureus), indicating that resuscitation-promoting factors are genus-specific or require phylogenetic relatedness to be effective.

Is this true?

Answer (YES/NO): YES